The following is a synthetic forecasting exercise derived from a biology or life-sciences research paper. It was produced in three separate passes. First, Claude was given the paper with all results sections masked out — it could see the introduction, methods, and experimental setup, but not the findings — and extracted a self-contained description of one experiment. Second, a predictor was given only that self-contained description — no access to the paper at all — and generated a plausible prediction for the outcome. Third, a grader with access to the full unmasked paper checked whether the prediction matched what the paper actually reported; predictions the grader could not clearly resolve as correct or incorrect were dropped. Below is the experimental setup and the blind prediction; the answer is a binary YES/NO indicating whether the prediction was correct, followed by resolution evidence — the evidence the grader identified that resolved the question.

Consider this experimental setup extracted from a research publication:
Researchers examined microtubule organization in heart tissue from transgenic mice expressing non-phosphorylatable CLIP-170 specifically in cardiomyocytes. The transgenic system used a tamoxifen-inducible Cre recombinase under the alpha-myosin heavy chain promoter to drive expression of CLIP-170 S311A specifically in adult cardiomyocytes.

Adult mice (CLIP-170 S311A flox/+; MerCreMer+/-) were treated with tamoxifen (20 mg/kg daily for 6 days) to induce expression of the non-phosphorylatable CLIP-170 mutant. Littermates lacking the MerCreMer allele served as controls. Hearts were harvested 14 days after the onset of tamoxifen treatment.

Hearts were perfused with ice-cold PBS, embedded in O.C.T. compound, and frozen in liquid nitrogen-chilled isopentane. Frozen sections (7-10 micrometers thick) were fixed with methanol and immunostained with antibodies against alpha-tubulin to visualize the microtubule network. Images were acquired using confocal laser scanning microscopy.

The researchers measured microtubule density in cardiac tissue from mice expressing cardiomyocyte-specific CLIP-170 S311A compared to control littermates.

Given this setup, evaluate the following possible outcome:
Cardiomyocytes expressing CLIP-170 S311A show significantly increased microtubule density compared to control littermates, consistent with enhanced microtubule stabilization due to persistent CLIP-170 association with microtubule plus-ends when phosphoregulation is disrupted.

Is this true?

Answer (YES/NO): YES